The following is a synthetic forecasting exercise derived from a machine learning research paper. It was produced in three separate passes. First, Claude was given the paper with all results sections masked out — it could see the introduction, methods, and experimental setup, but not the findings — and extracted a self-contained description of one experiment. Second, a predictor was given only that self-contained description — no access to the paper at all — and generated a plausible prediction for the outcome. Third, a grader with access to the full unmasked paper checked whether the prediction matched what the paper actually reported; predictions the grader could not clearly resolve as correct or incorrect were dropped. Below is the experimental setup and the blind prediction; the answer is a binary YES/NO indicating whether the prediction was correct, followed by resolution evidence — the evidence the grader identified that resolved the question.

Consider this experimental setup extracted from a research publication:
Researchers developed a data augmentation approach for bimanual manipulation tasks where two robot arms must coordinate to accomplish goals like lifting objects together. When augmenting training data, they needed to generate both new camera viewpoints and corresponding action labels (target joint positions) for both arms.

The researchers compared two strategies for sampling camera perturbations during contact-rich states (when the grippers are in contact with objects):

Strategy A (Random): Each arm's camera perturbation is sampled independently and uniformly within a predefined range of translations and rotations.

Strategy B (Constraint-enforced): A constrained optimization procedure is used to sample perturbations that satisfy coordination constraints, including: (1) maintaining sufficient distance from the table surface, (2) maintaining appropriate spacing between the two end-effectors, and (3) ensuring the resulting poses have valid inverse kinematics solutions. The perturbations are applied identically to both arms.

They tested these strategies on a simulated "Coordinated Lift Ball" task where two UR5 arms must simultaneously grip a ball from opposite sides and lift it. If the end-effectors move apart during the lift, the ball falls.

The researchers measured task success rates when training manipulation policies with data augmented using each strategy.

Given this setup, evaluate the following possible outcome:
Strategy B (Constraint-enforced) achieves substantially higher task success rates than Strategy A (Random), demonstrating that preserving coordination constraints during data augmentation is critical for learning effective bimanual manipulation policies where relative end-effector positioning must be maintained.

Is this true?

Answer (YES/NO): YES